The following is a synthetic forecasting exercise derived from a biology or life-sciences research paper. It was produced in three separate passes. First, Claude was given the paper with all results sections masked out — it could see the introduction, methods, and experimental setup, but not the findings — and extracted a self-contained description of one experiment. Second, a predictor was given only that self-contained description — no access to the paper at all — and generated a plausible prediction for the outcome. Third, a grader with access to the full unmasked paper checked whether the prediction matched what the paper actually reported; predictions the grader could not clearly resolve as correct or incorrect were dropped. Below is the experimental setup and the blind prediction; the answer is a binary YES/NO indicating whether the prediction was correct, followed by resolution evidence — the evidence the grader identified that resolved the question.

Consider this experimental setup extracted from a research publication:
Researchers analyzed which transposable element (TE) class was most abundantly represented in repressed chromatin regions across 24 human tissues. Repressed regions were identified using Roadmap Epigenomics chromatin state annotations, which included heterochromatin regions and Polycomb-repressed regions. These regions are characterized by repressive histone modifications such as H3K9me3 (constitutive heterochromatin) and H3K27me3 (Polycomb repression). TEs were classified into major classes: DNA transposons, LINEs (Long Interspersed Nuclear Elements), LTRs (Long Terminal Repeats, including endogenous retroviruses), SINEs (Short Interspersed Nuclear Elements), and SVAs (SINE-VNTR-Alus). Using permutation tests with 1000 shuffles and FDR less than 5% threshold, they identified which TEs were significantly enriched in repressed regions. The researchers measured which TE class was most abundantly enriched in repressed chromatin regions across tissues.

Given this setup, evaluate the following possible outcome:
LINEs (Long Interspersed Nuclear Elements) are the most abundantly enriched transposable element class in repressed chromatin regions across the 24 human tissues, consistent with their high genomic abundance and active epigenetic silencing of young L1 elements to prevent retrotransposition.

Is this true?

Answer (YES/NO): NO